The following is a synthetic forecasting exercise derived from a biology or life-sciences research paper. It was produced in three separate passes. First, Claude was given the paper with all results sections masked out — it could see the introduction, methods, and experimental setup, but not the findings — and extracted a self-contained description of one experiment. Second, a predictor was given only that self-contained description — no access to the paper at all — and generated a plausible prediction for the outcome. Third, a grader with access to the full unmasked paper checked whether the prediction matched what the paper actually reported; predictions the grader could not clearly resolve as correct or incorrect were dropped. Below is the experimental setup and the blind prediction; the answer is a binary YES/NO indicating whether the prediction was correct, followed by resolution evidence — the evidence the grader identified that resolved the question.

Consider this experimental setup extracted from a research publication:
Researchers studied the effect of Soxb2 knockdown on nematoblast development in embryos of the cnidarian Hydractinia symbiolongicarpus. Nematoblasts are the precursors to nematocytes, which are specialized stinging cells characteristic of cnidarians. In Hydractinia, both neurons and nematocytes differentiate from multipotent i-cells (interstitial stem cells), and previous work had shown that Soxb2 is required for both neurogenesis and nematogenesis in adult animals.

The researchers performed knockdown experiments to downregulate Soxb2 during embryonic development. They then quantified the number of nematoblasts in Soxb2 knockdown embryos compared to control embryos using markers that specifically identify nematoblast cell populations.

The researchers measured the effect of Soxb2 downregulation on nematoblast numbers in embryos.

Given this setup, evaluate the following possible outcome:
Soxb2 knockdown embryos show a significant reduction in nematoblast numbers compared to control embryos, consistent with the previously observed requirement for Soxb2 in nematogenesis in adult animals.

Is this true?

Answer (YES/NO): NO